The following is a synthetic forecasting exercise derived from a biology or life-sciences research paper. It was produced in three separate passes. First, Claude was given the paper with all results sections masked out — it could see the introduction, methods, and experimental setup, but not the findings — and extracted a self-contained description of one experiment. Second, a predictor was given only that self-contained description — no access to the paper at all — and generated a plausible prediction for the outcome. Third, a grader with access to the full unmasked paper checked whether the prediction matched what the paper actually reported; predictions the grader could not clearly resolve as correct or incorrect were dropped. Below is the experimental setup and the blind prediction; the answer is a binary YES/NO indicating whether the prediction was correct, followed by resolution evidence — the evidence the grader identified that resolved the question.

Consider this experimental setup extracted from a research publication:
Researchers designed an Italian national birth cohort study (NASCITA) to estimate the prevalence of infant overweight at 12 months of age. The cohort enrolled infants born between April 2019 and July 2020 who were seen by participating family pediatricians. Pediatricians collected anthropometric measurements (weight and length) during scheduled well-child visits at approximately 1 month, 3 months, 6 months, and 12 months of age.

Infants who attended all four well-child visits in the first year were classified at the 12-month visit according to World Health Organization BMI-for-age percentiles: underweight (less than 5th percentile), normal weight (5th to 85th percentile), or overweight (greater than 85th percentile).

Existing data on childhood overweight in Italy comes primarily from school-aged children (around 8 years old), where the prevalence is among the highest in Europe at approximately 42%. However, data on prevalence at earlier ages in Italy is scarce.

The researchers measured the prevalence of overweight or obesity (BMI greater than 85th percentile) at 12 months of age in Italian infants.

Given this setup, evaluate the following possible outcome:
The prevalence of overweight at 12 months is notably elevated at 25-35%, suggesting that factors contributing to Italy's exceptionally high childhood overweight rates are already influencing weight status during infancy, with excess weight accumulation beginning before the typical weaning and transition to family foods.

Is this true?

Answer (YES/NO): NO